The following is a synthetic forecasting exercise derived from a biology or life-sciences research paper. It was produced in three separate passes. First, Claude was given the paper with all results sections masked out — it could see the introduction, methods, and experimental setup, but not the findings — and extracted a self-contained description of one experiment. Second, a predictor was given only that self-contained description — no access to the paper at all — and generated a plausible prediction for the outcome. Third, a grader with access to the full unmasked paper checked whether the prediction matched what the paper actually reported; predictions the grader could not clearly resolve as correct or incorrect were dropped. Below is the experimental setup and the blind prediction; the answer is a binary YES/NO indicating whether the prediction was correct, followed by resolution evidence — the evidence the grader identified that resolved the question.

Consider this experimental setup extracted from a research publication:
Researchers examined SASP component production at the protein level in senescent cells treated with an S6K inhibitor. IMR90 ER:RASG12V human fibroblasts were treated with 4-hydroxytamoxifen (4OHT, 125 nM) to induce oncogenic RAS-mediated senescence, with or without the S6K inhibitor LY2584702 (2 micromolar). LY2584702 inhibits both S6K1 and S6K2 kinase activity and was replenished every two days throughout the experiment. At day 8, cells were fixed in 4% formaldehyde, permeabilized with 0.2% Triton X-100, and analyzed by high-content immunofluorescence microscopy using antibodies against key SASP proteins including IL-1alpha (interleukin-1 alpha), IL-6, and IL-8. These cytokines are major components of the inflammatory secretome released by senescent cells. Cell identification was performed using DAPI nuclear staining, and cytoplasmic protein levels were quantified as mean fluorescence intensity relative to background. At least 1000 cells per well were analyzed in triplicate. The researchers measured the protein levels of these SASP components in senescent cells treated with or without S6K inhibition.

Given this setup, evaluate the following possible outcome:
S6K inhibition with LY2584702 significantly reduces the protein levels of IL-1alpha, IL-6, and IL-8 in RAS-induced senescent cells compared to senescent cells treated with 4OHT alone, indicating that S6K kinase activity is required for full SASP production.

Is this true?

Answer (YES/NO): NO